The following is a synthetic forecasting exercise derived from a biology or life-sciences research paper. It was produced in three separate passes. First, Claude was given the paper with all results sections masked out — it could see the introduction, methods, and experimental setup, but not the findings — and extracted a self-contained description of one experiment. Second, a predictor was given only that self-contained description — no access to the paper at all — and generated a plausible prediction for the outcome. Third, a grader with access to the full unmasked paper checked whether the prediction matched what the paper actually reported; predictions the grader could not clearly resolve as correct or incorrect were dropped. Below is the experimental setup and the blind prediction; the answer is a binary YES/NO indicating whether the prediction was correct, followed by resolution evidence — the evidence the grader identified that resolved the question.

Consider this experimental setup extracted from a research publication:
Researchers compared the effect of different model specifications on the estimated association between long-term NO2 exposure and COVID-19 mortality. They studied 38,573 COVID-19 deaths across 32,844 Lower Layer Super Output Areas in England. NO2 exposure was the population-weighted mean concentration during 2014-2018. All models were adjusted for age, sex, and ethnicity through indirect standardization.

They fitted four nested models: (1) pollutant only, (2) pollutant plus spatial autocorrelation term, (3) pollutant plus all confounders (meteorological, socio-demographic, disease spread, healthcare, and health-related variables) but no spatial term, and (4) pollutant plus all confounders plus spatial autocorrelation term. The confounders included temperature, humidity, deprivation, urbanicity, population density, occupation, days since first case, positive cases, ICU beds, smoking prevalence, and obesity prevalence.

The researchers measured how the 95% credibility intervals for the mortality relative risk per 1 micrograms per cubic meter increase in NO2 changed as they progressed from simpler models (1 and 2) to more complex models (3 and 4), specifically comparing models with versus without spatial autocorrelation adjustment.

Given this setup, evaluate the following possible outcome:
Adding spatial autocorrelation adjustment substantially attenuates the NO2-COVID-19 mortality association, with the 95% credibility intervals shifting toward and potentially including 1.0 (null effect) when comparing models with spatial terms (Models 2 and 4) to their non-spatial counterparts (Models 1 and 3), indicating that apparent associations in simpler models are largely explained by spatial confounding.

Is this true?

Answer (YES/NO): YES